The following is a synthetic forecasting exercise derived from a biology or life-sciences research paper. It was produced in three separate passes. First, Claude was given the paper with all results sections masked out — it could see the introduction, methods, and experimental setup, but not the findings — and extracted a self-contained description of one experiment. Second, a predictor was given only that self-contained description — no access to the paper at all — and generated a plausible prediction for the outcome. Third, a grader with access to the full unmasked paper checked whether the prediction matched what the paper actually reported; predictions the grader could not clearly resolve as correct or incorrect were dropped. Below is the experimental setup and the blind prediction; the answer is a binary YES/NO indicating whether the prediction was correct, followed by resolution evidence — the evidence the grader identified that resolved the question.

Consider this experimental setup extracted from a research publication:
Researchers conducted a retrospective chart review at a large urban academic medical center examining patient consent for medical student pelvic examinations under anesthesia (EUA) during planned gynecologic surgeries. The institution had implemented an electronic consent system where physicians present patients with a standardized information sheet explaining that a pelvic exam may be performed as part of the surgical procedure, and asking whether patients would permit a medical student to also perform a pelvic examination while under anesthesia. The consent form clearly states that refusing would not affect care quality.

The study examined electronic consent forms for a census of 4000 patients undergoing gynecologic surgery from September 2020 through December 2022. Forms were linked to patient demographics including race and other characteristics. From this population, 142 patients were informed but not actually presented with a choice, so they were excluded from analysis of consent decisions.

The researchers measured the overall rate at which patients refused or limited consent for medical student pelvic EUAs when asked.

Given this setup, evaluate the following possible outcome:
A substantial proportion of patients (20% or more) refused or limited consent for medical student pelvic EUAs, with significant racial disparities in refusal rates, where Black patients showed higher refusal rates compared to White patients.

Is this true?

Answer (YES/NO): NO